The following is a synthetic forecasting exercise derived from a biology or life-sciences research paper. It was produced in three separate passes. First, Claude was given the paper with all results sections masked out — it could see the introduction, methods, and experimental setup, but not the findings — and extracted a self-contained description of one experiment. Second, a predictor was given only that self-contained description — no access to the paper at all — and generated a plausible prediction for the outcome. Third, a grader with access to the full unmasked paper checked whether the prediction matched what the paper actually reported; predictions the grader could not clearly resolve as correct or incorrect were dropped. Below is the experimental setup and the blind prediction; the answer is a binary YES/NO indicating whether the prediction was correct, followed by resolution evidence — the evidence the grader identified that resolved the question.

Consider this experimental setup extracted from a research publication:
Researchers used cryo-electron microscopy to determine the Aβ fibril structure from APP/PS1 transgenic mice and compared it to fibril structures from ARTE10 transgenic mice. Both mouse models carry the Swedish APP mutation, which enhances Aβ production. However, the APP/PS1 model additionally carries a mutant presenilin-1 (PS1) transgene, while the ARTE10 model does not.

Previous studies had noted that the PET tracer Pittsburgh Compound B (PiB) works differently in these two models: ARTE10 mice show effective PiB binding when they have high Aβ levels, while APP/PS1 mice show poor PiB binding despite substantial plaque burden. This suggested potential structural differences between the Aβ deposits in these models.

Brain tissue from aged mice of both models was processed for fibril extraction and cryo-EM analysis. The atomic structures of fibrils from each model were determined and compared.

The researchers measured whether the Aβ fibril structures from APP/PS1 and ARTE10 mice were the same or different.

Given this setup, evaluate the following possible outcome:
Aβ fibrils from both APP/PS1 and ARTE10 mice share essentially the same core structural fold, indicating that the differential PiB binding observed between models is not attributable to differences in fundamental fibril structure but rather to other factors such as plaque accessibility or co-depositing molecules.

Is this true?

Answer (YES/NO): NO